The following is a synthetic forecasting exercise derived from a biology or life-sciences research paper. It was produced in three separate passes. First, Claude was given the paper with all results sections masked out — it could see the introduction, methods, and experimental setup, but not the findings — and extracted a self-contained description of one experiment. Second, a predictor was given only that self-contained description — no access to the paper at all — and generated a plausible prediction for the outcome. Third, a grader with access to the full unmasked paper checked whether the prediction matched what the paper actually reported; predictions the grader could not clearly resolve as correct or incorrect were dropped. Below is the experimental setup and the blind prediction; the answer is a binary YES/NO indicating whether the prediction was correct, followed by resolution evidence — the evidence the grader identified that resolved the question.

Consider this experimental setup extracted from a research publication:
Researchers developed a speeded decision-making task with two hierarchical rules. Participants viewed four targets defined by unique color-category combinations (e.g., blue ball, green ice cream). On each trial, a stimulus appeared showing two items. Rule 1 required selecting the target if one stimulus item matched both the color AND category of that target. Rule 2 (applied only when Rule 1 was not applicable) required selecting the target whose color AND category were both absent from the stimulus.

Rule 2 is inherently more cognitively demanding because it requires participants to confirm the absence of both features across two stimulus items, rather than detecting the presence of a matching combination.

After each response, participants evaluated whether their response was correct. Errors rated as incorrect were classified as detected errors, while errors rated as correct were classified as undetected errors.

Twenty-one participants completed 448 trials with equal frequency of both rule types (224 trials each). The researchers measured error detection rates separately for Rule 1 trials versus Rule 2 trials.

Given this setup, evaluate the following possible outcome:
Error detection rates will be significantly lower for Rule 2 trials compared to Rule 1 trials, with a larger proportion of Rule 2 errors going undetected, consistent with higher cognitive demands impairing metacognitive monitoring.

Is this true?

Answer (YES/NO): NO